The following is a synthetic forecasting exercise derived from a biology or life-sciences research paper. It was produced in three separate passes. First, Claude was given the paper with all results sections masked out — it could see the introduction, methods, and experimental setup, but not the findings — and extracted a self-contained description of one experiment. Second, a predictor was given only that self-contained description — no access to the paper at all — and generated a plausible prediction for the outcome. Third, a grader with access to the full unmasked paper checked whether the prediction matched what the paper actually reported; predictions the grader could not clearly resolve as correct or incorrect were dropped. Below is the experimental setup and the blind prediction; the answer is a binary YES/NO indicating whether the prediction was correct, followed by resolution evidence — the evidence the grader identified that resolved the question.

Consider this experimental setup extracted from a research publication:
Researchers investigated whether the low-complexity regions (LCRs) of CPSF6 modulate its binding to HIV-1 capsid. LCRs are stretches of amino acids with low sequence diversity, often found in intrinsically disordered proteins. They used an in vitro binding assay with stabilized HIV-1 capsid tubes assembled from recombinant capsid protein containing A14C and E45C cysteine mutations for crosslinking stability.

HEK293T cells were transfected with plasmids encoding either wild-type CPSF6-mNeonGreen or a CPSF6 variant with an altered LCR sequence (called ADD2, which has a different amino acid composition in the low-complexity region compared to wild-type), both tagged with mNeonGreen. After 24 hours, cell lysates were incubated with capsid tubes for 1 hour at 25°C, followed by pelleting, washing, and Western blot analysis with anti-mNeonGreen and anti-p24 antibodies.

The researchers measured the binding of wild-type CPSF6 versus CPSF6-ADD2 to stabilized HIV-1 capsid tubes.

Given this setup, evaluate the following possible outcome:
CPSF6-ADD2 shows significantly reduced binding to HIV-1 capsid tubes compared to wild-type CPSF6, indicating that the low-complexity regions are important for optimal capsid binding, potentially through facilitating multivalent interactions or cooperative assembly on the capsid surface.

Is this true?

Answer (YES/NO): NO